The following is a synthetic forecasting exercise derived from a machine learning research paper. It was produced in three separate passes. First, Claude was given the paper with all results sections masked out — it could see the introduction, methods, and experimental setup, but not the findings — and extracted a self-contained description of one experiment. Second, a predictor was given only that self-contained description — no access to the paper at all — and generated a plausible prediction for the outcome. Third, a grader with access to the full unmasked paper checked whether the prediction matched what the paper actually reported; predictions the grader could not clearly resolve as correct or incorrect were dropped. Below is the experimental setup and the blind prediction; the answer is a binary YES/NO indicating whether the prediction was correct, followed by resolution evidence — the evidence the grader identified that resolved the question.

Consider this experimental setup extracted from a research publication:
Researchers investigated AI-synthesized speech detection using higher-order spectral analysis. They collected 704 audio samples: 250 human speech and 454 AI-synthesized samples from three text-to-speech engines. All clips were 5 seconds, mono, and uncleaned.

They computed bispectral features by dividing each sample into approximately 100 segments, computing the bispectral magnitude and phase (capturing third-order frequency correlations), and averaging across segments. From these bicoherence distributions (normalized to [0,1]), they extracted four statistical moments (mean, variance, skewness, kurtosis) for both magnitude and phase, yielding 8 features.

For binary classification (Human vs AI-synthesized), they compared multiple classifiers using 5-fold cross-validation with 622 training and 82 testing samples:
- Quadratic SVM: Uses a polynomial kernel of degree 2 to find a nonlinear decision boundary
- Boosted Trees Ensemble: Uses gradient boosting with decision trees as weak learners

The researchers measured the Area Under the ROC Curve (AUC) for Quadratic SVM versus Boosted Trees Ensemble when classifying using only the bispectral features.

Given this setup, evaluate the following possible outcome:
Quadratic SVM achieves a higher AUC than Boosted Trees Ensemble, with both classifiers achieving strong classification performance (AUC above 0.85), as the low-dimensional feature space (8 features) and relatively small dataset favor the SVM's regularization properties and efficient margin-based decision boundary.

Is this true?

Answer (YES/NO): NO